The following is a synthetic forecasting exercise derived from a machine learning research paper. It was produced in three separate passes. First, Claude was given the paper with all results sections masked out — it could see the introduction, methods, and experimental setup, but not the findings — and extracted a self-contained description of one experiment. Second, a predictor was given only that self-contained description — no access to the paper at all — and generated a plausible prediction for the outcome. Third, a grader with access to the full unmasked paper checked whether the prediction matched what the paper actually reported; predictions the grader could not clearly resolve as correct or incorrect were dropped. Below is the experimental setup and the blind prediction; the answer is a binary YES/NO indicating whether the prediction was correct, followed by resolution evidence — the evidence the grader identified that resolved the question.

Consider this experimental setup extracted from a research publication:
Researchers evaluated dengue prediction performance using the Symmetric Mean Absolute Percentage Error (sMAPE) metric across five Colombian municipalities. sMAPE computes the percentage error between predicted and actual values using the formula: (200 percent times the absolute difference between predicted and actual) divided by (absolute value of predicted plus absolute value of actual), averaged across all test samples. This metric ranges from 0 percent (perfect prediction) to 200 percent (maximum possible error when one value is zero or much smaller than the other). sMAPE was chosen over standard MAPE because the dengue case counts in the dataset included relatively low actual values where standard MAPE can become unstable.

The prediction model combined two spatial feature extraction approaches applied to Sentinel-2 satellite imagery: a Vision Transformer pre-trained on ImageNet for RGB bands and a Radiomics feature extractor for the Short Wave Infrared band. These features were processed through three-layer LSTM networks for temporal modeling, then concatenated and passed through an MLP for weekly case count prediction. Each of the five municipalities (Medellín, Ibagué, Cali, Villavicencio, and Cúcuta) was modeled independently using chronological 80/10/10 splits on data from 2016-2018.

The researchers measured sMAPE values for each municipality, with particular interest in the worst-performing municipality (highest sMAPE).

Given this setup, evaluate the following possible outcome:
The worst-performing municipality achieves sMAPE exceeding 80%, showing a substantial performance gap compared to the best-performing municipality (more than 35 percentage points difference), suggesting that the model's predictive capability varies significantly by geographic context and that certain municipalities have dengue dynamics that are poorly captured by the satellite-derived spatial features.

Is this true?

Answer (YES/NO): YES